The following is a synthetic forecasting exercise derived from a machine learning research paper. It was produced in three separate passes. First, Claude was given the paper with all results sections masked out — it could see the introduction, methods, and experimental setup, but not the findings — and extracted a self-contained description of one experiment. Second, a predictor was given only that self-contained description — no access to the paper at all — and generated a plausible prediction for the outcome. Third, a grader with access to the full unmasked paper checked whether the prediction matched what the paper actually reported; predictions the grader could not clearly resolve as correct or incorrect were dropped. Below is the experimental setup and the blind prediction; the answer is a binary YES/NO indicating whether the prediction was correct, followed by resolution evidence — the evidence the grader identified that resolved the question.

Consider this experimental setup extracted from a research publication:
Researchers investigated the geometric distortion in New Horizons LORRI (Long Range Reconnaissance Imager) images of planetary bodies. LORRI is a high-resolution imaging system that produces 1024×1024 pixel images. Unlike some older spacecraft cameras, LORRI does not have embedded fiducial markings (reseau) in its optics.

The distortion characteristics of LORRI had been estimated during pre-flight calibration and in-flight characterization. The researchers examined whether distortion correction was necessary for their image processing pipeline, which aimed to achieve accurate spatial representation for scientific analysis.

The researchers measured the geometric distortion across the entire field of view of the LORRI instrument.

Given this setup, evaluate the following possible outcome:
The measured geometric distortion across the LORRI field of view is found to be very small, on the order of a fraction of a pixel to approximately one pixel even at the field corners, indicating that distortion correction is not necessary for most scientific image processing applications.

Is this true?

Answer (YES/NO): YES